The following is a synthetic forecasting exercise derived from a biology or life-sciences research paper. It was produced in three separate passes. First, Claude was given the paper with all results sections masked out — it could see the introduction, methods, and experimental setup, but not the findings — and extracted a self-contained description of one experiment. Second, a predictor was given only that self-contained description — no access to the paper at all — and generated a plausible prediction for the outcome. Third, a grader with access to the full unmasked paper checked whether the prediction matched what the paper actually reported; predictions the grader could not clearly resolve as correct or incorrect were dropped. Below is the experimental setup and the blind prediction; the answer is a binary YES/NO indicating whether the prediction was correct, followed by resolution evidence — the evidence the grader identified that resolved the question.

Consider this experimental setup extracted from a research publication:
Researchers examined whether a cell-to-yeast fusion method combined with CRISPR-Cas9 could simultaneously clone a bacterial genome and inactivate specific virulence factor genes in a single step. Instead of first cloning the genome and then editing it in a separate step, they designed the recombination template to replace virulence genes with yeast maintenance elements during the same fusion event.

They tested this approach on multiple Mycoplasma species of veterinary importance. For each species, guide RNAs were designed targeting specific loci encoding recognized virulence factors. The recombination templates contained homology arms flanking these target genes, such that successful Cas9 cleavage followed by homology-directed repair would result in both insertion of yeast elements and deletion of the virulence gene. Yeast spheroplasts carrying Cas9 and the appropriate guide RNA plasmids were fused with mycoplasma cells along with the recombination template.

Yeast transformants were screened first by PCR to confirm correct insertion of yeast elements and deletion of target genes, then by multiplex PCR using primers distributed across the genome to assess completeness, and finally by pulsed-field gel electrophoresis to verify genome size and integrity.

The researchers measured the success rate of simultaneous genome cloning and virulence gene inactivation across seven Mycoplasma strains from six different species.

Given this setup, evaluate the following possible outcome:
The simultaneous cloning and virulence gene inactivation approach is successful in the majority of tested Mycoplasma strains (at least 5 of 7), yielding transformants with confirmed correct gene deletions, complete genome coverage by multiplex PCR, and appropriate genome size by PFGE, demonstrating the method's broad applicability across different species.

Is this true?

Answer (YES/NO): YES